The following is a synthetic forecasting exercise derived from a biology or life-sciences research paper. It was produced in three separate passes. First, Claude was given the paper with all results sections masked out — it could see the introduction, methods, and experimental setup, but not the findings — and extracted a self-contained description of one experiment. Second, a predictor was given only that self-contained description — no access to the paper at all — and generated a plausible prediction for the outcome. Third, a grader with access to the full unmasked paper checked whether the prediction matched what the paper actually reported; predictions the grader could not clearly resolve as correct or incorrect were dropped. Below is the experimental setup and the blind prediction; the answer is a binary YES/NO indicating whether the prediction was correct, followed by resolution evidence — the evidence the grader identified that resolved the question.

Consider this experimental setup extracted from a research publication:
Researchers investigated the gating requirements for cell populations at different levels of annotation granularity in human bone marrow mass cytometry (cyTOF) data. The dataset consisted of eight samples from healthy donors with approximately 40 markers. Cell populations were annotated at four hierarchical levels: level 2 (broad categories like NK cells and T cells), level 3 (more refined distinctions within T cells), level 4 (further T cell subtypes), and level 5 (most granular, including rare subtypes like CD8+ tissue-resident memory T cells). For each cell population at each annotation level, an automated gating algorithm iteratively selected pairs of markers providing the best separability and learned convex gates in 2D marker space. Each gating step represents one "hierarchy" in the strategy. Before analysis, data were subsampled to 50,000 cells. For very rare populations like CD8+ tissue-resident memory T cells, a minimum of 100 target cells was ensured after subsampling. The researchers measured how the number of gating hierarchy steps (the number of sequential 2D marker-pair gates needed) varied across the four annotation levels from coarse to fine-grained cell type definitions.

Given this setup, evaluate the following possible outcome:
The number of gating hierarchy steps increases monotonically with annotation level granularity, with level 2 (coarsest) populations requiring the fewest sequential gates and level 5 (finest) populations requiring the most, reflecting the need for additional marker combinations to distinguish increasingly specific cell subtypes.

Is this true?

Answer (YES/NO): YES